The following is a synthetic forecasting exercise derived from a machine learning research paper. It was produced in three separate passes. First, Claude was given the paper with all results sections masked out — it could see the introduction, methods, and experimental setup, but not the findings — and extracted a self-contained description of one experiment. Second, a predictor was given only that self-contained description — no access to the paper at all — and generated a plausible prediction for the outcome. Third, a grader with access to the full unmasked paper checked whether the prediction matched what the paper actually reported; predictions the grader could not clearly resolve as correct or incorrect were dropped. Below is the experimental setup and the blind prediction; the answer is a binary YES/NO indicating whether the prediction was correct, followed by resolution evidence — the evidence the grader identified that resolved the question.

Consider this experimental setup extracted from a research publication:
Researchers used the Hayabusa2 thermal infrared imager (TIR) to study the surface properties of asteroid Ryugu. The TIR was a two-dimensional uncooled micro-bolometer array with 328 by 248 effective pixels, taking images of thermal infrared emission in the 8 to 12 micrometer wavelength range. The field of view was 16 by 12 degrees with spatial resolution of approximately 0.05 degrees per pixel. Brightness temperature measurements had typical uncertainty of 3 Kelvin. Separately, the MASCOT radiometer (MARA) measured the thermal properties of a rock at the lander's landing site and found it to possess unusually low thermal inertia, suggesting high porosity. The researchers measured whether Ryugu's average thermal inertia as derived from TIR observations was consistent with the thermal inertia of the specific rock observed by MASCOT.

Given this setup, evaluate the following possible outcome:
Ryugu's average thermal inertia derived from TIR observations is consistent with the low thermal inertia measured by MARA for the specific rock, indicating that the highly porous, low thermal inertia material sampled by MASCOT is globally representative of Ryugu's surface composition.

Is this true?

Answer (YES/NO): NO